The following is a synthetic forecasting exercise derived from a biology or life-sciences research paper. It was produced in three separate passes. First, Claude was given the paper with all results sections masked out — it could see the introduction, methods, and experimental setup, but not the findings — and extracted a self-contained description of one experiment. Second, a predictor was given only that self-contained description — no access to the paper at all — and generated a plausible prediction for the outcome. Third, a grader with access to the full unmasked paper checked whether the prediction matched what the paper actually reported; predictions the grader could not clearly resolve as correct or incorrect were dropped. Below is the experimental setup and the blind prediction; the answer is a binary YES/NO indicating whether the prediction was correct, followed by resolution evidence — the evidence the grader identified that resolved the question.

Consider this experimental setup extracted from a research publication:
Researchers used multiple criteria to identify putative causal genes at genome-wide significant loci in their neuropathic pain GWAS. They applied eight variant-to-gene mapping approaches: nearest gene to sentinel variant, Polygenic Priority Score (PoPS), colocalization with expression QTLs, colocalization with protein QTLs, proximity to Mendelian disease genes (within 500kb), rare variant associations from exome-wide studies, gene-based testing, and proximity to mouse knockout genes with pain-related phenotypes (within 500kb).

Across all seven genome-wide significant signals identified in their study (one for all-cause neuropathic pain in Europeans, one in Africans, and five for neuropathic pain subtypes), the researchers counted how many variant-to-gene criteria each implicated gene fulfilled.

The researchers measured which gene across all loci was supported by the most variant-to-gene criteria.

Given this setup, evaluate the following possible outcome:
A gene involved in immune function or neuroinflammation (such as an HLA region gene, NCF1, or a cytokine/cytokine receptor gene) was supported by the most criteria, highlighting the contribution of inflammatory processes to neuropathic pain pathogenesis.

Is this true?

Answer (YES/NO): NO